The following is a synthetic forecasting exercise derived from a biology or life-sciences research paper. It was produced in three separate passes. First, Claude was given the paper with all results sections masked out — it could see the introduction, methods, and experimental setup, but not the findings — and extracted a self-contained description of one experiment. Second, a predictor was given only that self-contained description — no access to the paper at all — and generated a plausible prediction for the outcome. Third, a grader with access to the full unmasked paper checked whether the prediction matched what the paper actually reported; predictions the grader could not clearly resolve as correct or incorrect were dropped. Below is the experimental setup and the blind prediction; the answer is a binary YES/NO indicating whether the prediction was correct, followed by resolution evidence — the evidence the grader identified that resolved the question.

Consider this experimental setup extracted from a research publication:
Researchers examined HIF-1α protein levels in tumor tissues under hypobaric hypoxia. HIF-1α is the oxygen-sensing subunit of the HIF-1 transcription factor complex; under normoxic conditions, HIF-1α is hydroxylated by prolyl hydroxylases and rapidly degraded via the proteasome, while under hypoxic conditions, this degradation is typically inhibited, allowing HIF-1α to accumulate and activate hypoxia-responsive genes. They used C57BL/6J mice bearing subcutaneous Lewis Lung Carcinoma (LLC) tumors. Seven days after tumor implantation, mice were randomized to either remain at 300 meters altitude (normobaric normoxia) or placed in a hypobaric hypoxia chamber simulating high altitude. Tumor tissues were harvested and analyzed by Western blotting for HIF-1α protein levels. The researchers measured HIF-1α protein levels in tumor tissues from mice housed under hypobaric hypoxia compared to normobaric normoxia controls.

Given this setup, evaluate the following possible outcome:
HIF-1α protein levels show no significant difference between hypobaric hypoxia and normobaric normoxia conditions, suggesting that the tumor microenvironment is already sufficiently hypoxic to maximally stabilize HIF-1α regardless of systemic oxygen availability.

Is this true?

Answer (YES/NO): NO